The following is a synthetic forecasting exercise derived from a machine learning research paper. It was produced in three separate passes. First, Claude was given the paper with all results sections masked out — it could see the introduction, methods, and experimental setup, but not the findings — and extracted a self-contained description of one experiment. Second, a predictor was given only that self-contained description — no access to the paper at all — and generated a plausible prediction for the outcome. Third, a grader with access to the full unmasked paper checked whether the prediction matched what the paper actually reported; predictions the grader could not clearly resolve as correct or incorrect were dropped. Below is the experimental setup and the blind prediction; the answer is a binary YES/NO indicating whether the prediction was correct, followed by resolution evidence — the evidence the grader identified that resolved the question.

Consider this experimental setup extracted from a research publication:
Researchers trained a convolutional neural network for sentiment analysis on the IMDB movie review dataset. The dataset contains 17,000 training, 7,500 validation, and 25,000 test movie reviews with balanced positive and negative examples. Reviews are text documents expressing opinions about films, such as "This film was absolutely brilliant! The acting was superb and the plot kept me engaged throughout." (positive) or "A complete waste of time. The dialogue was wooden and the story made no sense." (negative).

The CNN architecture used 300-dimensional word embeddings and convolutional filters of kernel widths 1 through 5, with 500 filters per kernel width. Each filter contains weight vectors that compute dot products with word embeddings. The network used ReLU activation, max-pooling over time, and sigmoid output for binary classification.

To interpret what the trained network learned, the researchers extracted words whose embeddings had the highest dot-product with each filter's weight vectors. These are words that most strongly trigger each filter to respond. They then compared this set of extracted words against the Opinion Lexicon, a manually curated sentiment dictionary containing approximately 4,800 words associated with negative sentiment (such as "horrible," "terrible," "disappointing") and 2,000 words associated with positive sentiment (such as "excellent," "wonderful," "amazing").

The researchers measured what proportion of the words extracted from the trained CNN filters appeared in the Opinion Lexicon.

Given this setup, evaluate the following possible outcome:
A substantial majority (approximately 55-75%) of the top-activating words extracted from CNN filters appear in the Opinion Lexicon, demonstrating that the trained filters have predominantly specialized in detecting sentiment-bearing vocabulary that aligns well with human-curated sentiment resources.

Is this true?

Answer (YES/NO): YES